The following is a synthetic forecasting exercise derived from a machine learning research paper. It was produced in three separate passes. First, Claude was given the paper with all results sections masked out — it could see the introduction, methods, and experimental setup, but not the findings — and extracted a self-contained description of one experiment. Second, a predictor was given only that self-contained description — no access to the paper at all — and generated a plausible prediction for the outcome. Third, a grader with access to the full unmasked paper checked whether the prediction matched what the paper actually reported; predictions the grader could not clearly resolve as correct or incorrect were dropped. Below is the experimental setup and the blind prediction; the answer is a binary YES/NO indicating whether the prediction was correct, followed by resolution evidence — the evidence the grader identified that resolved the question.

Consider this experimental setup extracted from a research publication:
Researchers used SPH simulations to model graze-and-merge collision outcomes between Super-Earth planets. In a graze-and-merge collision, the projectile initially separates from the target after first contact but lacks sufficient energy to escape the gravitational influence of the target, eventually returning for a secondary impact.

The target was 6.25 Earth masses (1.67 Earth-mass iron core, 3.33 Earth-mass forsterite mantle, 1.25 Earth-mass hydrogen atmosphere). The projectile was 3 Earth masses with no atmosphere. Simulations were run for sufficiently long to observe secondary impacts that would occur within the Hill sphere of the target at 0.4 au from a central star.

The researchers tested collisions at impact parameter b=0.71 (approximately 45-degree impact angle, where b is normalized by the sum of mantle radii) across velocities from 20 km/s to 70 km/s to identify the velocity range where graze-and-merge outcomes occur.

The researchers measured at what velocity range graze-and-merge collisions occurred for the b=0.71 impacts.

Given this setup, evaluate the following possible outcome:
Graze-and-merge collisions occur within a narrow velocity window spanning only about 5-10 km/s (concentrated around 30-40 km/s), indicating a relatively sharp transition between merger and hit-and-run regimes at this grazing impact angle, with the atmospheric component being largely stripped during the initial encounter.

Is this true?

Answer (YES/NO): NO